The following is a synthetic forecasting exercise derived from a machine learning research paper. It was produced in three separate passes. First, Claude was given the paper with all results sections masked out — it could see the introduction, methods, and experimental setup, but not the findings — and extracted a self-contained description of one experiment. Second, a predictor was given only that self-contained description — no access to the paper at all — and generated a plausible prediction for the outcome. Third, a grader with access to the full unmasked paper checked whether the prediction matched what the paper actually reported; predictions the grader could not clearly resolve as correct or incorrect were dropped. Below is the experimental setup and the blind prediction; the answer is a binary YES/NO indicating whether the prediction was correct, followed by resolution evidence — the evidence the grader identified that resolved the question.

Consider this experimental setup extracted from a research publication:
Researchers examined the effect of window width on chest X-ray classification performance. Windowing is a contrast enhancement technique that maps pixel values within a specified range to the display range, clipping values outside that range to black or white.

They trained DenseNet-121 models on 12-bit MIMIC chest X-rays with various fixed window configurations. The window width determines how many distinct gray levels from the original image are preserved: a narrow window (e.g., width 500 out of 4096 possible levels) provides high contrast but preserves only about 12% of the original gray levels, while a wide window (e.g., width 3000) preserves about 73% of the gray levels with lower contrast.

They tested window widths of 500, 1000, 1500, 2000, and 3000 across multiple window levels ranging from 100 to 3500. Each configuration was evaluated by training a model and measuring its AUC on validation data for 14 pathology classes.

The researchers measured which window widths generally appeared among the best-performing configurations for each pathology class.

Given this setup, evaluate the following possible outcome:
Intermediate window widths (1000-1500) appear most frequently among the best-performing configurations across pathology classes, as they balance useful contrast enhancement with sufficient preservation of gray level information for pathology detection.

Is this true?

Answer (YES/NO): NO